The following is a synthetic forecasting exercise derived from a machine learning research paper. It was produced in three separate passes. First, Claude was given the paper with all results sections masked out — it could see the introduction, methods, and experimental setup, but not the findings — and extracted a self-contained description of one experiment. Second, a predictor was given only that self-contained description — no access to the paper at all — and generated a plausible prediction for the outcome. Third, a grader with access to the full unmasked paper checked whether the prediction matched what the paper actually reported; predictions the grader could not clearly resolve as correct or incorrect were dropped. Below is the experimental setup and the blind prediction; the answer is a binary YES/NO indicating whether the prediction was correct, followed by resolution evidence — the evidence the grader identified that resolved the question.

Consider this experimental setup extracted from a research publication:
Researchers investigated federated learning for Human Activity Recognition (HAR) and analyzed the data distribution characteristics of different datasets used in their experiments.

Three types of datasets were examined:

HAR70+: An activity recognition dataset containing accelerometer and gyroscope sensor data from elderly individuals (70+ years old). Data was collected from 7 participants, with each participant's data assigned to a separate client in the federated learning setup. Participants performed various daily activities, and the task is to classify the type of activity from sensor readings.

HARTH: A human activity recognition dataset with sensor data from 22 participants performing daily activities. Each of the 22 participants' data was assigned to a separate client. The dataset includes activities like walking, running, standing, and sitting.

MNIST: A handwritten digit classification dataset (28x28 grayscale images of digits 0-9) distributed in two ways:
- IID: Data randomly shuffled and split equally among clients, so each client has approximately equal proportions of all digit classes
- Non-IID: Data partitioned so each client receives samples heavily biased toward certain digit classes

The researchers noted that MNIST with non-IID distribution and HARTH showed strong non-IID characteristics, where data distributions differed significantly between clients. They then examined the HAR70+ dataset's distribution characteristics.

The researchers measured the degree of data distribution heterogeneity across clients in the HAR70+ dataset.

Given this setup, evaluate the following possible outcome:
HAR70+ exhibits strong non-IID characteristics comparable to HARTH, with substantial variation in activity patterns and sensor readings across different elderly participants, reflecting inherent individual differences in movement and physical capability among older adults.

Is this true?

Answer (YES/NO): NO